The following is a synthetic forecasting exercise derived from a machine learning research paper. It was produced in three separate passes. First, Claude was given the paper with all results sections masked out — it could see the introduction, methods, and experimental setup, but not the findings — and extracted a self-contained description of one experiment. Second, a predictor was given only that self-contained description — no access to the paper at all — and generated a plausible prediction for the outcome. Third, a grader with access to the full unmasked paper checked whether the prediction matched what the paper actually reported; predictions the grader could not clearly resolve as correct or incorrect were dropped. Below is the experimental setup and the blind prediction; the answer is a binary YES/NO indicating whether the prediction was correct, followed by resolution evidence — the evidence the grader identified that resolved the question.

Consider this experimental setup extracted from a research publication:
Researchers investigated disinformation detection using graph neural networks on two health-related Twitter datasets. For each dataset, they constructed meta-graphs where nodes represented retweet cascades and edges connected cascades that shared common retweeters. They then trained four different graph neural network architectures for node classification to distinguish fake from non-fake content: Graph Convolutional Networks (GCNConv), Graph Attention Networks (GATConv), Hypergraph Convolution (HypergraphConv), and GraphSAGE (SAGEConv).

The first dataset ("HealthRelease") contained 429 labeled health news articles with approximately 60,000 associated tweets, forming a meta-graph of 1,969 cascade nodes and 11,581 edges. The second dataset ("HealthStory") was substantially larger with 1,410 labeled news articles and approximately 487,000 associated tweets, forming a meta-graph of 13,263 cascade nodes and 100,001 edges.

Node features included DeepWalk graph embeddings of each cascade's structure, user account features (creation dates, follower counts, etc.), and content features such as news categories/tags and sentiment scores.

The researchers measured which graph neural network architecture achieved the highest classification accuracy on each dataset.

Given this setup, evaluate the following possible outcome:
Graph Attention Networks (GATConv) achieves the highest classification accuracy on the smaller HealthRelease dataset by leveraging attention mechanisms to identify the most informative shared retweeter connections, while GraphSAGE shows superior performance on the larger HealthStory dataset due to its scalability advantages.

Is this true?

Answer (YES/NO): NO